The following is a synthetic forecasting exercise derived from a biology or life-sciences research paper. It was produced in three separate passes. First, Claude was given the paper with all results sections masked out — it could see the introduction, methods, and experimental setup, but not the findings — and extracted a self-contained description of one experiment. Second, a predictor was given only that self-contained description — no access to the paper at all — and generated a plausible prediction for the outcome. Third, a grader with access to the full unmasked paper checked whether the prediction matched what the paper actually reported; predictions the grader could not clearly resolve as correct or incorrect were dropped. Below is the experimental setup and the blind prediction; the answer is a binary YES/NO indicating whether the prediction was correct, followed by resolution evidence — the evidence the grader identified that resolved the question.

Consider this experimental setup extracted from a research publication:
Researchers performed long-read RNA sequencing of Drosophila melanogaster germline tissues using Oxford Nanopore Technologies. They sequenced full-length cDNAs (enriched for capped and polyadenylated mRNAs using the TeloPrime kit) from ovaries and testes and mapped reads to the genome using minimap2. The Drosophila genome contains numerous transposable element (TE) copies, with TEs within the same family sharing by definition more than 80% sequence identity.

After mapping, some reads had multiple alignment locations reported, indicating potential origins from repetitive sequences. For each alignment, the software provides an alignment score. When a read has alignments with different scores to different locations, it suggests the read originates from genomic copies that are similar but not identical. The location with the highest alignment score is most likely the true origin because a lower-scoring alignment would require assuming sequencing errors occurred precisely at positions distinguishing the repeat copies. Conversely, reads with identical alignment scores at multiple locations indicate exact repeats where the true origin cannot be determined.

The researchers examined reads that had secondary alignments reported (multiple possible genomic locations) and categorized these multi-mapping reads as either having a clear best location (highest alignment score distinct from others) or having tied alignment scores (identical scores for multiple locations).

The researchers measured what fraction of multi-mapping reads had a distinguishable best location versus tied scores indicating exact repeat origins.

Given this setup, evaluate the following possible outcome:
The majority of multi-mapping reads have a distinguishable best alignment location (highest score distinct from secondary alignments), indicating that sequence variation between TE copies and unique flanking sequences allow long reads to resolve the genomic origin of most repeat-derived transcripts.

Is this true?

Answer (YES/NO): YES